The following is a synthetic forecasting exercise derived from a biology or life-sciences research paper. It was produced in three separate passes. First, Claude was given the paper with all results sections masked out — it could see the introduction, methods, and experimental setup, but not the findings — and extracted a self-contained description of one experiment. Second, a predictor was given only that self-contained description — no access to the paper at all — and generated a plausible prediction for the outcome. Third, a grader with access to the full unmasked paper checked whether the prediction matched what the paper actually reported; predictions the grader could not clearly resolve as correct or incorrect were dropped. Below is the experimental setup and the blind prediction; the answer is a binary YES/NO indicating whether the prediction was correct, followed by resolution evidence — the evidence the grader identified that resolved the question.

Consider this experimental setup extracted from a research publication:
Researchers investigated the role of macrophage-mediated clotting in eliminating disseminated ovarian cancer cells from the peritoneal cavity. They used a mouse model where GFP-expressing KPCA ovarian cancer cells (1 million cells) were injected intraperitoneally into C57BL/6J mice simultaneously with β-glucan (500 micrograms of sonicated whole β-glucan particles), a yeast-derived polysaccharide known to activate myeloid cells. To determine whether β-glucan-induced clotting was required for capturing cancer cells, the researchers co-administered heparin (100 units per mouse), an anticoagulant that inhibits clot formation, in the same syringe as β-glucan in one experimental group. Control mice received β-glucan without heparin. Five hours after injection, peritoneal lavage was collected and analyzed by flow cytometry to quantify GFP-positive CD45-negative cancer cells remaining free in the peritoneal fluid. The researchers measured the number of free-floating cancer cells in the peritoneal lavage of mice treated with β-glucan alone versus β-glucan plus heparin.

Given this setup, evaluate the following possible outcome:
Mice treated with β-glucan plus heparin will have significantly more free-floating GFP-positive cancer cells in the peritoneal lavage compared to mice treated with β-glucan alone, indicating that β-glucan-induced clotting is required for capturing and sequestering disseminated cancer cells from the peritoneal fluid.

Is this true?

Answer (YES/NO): YES